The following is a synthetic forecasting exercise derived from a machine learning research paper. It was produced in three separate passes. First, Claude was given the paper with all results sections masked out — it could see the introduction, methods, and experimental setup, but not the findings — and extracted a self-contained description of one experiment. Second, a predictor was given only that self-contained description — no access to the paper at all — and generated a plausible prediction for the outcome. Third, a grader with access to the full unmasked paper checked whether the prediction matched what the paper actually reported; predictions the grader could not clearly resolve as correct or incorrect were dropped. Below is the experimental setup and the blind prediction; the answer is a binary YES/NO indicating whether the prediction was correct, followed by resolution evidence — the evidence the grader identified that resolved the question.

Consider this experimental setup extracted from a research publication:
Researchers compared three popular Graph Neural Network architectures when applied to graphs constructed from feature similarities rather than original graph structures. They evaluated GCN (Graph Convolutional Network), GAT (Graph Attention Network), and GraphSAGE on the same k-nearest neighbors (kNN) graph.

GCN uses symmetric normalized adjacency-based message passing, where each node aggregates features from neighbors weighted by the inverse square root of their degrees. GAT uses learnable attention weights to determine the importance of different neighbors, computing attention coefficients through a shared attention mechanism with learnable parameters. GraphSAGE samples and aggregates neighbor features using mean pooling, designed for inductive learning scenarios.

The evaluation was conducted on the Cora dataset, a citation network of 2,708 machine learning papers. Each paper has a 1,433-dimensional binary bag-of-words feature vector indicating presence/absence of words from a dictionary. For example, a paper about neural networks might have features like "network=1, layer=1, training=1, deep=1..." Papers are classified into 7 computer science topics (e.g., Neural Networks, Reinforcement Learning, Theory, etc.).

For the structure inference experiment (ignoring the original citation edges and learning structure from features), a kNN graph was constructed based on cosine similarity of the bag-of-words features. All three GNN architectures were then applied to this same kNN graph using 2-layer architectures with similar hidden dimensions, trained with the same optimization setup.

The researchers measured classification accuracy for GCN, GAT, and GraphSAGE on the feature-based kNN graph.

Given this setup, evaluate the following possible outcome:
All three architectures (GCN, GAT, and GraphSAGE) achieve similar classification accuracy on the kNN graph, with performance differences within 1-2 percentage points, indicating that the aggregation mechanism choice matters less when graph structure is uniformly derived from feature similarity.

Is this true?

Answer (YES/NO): YES